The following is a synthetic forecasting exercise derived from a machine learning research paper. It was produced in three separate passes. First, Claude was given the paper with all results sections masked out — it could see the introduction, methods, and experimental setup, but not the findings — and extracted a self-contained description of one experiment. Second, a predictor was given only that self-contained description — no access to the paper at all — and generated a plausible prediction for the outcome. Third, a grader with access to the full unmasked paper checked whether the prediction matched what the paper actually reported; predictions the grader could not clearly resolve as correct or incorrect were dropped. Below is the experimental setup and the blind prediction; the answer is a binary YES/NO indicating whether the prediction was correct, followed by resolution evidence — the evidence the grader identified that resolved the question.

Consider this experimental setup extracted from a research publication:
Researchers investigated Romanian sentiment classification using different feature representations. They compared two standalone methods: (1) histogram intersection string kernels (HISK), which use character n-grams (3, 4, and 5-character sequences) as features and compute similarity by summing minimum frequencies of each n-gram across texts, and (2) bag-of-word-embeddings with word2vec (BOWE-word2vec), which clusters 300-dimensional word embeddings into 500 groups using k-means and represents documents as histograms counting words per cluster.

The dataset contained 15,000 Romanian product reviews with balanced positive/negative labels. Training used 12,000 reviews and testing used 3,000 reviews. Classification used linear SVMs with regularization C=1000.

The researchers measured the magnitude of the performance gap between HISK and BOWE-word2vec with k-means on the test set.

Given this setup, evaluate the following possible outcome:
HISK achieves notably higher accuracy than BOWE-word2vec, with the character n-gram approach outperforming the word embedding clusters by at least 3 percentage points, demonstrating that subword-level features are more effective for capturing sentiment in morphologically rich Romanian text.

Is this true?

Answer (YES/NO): YES